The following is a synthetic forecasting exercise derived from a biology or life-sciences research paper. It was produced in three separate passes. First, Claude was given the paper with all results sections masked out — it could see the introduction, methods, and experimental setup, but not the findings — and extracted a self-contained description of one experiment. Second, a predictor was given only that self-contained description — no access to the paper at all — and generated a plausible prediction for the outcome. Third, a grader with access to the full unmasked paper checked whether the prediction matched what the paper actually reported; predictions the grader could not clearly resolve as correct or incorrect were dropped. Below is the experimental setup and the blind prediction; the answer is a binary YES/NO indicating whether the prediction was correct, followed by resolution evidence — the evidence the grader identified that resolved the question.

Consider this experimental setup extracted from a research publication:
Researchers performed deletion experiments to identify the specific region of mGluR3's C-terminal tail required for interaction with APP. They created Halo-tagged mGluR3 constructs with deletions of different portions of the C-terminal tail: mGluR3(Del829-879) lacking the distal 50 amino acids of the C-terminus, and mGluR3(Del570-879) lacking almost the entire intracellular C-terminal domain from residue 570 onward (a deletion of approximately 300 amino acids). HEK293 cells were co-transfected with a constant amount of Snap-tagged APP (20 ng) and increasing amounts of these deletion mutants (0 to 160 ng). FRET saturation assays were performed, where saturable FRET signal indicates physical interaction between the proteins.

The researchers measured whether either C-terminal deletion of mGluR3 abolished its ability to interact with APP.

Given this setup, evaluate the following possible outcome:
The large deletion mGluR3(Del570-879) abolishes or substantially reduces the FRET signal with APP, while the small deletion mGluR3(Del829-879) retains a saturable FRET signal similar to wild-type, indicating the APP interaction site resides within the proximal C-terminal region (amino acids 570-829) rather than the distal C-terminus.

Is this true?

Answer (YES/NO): NO